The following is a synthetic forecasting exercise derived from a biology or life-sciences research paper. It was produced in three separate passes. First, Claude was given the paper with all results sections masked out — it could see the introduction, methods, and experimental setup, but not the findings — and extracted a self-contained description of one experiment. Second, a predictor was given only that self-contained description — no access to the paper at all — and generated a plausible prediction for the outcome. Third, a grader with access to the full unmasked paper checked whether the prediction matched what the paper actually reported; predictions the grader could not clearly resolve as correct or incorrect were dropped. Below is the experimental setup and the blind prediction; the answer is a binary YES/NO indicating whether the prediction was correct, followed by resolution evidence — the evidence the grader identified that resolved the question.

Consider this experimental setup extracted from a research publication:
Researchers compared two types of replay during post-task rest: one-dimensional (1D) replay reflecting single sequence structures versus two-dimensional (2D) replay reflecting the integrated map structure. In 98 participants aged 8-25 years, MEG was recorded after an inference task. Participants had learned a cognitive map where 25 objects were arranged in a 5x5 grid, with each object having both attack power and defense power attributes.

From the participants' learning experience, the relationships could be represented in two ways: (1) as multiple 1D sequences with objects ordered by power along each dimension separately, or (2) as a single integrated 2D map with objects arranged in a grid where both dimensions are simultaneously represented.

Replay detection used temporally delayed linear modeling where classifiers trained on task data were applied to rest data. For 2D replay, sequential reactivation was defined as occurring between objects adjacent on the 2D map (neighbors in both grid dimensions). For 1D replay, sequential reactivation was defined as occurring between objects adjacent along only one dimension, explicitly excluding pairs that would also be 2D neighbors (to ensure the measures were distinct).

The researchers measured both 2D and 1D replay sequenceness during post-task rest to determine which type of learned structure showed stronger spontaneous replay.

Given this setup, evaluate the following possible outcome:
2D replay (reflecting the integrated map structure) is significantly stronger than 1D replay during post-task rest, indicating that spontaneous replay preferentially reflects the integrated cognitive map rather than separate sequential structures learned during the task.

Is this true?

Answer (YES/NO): YES